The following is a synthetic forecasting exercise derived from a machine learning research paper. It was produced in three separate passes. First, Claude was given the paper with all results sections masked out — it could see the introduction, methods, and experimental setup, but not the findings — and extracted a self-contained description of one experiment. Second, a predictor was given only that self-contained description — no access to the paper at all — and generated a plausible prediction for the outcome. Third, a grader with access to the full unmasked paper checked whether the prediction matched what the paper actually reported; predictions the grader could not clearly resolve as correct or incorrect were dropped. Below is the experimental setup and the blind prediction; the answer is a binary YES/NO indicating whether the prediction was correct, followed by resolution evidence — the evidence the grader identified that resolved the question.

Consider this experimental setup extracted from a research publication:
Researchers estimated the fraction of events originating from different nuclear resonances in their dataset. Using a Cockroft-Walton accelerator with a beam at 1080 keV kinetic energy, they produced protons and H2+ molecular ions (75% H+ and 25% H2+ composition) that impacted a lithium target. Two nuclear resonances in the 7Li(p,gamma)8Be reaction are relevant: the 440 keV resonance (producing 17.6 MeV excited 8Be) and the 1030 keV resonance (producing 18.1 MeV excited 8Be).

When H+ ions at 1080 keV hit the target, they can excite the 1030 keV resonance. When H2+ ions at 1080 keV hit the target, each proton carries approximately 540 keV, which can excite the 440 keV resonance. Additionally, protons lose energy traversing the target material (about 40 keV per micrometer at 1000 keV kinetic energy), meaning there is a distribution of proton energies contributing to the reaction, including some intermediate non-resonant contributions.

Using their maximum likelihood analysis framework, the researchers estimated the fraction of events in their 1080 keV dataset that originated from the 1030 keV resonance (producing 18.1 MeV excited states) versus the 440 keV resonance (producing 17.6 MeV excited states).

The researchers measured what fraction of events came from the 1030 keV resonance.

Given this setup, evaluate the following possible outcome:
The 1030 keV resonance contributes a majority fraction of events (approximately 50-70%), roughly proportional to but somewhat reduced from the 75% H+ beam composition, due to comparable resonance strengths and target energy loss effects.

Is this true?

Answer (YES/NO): NO